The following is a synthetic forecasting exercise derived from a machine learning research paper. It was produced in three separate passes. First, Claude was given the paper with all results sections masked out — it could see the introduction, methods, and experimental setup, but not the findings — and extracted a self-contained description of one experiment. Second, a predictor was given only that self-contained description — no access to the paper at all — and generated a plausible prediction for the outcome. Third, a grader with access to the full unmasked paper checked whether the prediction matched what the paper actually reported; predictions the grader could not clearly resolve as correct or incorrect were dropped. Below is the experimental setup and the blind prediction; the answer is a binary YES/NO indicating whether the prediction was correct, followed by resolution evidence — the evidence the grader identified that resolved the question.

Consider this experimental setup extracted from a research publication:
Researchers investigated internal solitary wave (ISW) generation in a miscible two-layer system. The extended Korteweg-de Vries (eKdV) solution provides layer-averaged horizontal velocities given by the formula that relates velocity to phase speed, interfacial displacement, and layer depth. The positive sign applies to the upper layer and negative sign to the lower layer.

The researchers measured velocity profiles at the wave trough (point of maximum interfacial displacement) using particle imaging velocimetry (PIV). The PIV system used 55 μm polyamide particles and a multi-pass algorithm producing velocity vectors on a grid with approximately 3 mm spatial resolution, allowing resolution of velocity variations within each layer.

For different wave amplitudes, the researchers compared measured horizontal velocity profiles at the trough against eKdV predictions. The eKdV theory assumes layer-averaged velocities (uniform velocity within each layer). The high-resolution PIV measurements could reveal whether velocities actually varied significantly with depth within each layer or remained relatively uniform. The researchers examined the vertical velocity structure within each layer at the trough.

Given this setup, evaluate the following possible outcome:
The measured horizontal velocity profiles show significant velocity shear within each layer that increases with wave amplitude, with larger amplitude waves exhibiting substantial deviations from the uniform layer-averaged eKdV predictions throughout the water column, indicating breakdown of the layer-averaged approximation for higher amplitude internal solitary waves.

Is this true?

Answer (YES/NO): NO